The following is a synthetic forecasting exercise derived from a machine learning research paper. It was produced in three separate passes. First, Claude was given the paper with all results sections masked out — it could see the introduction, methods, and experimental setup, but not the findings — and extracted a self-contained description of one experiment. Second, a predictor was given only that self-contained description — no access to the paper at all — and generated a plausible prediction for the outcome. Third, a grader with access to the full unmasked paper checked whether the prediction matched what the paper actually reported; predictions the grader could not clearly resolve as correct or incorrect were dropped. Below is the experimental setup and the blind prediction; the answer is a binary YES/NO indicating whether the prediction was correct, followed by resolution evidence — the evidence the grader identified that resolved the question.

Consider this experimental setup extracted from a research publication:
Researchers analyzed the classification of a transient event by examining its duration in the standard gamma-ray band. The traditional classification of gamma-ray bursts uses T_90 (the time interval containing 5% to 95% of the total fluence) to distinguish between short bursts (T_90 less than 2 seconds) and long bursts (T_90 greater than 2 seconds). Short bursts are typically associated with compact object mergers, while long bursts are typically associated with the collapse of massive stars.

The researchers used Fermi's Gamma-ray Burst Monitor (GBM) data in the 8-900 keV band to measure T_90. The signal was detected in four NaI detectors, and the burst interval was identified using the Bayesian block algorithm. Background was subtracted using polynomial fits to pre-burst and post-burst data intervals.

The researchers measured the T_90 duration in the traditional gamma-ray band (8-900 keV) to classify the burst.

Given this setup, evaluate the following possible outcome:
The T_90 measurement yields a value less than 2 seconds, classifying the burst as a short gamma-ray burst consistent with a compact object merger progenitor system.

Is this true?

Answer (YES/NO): NO